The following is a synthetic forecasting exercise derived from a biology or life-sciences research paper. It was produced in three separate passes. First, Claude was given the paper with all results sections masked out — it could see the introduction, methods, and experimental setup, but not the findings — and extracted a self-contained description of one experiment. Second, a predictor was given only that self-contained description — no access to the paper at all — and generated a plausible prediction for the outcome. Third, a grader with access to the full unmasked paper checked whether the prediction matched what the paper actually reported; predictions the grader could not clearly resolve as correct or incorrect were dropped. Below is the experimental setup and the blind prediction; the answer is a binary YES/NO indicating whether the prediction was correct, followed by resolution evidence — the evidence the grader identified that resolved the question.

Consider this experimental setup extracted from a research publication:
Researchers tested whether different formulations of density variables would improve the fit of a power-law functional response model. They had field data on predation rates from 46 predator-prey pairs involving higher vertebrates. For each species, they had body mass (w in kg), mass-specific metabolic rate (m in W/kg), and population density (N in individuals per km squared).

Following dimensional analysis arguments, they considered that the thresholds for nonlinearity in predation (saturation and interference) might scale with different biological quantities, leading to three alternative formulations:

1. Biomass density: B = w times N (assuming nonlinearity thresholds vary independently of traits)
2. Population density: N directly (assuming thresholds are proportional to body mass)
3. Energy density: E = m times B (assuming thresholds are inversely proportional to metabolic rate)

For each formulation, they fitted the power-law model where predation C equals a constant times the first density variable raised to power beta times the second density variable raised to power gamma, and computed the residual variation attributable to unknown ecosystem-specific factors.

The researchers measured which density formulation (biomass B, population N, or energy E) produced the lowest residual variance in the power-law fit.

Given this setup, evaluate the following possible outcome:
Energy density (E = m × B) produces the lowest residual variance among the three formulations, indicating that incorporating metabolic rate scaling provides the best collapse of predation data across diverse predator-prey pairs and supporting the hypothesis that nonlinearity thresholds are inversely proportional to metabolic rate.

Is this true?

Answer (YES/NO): NO